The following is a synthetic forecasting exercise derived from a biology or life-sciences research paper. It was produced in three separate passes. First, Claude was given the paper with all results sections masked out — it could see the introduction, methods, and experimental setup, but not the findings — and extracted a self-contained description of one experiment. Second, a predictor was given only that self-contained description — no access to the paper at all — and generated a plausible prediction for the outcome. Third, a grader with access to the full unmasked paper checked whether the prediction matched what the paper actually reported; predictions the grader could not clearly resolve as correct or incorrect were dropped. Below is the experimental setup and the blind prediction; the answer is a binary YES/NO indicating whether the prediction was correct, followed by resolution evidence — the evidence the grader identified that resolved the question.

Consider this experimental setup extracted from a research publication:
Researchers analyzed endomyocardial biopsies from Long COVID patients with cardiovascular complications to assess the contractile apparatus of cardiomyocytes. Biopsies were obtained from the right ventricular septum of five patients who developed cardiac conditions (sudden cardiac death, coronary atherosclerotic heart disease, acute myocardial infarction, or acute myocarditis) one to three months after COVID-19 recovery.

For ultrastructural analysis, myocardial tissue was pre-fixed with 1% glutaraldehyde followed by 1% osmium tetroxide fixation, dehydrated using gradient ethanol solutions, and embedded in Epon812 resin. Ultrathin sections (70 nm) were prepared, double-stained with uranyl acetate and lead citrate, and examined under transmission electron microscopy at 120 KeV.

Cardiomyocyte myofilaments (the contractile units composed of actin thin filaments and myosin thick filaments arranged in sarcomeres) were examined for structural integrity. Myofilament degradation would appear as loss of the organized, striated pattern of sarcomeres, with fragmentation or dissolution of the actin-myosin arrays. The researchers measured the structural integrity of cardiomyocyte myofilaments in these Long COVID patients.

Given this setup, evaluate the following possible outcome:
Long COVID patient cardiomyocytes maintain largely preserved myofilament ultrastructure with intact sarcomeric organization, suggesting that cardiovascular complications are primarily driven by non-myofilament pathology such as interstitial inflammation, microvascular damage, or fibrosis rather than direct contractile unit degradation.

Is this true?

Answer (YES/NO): NO